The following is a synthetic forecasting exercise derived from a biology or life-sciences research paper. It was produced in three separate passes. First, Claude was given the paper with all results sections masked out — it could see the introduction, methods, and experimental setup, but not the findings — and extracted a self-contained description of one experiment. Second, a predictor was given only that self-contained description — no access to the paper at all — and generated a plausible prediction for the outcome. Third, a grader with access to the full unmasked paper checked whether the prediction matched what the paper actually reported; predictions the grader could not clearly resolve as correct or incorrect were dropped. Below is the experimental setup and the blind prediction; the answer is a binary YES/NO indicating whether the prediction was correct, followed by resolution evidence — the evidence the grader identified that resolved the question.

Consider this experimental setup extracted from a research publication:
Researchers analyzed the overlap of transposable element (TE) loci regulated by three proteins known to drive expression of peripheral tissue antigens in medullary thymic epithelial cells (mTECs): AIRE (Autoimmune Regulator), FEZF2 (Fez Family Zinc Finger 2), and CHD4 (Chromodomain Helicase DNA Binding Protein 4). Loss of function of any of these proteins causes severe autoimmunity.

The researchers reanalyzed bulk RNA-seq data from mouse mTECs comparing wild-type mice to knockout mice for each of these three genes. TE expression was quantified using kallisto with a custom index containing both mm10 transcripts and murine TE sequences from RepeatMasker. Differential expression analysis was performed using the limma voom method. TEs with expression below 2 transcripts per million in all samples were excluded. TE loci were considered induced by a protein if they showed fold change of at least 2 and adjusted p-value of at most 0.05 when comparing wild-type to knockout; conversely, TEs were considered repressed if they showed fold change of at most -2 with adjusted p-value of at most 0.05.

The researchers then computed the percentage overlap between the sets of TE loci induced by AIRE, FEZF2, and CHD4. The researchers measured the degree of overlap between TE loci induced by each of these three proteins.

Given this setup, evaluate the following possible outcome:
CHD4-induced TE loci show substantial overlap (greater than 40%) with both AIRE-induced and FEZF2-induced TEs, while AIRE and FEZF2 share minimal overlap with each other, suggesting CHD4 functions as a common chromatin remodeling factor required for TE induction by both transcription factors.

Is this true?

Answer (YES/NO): NO